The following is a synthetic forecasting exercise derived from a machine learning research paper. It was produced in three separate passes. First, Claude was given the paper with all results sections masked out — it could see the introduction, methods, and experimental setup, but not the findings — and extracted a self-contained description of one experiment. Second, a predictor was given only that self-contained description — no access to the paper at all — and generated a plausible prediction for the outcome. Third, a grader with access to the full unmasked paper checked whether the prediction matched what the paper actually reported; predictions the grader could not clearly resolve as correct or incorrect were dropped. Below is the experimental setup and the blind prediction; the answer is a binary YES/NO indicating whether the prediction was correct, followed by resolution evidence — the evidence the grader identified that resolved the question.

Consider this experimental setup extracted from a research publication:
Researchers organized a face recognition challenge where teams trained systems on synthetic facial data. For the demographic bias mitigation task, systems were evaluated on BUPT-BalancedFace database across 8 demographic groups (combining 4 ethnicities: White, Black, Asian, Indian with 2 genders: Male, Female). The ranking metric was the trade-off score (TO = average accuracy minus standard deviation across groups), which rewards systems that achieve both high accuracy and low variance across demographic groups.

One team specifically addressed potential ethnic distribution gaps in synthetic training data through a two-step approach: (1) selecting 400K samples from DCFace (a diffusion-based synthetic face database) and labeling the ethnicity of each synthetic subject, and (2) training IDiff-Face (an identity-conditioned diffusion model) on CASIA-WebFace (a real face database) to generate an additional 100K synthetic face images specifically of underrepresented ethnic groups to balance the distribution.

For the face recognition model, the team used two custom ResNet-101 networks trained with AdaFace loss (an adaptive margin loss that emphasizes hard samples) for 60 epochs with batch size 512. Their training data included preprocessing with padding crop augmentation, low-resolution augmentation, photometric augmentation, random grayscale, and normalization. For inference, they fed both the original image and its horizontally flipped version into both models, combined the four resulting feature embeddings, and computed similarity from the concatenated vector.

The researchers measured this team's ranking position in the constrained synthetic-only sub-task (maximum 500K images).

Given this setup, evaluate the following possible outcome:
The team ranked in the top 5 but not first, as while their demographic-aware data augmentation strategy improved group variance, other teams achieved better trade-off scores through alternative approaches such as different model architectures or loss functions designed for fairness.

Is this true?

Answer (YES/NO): YES